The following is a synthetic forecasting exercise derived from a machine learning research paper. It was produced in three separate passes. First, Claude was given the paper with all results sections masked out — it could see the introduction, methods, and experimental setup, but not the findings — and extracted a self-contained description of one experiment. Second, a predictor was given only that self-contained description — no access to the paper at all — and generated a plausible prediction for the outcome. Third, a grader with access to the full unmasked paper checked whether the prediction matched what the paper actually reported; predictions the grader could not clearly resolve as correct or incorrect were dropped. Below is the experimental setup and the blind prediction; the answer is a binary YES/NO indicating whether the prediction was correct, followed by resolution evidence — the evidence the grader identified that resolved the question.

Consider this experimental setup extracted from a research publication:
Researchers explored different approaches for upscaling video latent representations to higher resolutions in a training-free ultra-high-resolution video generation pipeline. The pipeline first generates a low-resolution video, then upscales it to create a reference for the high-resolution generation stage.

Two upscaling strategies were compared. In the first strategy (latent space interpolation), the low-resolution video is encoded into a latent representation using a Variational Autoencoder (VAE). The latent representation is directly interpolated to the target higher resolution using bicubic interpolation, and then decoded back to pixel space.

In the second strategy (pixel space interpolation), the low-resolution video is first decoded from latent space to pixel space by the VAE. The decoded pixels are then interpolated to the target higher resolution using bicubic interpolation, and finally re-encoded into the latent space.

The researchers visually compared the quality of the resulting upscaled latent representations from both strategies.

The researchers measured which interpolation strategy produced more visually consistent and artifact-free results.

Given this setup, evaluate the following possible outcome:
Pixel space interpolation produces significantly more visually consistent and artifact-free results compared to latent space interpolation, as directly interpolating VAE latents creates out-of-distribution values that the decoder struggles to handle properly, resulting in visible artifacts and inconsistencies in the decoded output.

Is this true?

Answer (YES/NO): YES